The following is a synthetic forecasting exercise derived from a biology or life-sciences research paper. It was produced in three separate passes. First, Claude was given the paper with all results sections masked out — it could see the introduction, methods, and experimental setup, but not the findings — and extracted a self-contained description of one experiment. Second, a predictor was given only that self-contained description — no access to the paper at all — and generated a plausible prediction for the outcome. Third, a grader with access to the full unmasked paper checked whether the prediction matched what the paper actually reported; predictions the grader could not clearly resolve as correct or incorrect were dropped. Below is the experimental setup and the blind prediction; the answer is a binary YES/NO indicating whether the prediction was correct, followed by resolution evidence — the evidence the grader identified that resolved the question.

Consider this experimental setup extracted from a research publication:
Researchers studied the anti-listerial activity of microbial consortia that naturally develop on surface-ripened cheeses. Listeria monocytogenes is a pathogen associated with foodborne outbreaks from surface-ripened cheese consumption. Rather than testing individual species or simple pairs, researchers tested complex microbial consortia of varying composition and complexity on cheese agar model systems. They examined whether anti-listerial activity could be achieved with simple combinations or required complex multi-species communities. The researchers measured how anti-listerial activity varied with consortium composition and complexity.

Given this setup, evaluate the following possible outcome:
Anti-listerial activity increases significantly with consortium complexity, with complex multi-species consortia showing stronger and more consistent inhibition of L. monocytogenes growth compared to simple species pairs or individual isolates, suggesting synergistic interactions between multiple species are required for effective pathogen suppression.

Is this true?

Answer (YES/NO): YES